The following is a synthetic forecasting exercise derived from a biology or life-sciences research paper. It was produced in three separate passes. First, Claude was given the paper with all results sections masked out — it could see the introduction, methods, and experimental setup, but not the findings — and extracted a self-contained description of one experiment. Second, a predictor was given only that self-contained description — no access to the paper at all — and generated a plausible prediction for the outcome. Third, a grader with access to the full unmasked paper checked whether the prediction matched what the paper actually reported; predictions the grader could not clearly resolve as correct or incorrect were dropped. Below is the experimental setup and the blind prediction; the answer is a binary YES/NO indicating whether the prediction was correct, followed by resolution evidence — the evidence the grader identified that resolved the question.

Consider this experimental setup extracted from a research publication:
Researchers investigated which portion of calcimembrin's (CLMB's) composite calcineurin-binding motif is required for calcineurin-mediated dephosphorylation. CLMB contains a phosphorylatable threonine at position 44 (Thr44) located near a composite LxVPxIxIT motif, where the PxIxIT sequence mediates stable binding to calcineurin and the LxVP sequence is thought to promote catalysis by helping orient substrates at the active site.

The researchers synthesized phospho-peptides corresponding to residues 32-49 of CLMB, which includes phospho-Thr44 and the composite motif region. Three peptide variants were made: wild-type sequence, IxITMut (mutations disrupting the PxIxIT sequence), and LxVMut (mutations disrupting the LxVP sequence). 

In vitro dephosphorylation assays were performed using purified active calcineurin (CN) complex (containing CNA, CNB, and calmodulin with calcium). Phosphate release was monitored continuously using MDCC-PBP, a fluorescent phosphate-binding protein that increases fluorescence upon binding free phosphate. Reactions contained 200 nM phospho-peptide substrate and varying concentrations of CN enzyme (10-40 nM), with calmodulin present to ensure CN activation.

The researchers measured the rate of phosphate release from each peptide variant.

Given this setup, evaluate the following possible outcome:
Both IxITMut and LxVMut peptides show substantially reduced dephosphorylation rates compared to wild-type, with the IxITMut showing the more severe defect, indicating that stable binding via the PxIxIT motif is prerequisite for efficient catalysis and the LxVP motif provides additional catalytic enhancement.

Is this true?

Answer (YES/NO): NO